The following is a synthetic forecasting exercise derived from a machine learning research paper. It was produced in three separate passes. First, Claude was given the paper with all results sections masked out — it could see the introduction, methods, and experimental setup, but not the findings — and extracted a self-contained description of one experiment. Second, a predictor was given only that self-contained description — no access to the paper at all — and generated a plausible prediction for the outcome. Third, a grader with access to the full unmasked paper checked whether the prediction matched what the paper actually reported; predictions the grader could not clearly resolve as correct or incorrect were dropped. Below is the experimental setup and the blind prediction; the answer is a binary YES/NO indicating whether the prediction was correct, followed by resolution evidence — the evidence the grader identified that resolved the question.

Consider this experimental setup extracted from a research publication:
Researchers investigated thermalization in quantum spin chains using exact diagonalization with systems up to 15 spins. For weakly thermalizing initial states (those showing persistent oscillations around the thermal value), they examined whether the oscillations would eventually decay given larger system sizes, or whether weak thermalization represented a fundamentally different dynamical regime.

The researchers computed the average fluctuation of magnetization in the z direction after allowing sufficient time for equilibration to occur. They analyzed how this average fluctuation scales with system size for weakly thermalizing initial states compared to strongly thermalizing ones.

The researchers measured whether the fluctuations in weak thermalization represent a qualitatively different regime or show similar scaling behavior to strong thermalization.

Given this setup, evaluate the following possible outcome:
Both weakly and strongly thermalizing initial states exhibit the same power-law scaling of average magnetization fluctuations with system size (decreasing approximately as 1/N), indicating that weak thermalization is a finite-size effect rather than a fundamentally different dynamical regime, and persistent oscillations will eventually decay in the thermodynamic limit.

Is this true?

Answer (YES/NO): NO